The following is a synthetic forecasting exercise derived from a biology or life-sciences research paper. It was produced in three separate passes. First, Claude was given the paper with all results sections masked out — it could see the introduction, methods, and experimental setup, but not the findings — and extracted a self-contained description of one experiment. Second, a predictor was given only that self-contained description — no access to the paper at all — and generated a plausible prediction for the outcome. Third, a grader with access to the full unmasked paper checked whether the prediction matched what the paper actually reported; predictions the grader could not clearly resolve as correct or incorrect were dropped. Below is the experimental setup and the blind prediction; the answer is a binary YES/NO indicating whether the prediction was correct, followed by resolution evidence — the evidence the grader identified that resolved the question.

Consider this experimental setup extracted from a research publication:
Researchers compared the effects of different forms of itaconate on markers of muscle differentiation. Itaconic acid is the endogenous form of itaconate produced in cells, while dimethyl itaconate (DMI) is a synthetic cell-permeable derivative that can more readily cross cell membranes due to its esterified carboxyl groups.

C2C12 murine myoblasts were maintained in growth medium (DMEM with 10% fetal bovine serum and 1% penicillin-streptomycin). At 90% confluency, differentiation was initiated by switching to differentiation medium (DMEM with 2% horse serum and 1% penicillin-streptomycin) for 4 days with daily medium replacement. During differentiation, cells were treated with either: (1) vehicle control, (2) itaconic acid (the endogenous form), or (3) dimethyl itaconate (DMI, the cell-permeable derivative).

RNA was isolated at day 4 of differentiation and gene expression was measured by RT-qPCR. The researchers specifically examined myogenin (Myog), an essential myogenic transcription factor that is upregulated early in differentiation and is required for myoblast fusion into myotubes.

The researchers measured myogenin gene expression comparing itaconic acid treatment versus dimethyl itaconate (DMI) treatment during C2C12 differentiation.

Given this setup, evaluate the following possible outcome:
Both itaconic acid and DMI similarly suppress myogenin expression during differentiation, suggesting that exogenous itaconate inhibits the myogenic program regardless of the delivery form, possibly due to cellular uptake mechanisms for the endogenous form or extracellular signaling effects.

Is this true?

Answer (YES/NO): NO